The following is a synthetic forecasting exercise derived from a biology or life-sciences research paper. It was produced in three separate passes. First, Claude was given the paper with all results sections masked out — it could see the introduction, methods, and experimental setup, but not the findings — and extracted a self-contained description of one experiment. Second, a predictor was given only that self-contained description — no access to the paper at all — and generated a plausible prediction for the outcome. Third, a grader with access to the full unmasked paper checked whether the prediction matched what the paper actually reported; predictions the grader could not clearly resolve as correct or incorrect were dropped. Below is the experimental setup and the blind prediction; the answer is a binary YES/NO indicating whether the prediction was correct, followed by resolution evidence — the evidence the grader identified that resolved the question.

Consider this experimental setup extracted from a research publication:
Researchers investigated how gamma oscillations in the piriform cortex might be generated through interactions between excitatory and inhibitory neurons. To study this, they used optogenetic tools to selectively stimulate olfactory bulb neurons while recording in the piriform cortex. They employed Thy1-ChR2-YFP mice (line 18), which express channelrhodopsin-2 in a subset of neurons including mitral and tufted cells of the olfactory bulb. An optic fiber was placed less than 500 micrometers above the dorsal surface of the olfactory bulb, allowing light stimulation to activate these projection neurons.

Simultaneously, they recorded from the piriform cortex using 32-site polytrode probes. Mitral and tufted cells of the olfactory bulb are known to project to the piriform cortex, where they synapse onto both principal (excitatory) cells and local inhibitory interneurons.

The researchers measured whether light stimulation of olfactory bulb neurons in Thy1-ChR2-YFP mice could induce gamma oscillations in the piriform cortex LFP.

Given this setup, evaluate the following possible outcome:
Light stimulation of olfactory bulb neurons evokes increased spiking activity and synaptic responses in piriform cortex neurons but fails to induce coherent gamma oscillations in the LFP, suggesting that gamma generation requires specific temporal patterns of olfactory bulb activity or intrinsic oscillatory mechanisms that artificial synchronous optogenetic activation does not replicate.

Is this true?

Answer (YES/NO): NO